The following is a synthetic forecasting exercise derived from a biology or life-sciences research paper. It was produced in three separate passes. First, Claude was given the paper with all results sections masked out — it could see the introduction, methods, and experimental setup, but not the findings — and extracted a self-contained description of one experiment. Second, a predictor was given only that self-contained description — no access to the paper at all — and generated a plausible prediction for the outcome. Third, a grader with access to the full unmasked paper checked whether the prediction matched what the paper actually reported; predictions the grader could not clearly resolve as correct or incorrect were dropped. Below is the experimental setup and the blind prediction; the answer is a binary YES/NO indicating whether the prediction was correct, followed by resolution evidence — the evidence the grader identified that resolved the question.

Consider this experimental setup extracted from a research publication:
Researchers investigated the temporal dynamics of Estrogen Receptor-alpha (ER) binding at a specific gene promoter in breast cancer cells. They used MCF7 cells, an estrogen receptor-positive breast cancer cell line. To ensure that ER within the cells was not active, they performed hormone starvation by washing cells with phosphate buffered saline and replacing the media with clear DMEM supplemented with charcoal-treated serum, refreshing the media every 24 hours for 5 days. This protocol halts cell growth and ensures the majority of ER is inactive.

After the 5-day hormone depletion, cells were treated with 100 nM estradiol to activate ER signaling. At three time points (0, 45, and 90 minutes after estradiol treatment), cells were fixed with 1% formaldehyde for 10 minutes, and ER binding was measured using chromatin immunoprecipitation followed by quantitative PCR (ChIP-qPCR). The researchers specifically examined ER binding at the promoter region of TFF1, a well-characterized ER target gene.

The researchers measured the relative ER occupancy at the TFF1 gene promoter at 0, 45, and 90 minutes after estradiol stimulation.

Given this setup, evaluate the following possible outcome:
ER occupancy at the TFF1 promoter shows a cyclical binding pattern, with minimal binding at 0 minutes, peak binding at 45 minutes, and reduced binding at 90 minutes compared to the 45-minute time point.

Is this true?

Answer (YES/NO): YES